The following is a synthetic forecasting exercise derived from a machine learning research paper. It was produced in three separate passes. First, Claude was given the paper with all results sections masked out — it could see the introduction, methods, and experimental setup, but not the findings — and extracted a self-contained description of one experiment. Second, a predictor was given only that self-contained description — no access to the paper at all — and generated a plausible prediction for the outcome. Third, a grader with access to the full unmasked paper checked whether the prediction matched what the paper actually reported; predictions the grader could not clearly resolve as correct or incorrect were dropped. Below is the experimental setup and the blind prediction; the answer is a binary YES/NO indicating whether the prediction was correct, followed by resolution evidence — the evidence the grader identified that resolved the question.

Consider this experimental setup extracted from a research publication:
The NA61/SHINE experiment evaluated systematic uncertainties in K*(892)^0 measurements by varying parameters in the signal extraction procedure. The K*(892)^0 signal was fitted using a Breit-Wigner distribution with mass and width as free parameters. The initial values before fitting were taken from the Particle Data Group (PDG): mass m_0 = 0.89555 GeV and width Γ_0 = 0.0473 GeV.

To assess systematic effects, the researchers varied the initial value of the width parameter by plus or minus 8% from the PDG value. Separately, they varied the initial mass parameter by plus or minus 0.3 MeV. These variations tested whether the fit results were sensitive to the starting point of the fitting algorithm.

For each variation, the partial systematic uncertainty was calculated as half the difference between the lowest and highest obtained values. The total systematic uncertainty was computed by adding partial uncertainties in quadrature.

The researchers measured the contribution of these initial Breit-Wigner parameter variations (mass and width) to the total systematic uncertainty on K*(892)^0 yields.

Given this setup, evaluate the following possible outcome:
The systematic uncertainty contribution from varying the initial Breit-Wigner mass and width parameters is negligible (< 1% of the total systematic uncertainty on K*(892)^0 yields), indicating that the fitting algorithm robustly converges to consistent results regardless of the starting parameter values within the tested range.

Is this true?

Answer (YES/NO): YES